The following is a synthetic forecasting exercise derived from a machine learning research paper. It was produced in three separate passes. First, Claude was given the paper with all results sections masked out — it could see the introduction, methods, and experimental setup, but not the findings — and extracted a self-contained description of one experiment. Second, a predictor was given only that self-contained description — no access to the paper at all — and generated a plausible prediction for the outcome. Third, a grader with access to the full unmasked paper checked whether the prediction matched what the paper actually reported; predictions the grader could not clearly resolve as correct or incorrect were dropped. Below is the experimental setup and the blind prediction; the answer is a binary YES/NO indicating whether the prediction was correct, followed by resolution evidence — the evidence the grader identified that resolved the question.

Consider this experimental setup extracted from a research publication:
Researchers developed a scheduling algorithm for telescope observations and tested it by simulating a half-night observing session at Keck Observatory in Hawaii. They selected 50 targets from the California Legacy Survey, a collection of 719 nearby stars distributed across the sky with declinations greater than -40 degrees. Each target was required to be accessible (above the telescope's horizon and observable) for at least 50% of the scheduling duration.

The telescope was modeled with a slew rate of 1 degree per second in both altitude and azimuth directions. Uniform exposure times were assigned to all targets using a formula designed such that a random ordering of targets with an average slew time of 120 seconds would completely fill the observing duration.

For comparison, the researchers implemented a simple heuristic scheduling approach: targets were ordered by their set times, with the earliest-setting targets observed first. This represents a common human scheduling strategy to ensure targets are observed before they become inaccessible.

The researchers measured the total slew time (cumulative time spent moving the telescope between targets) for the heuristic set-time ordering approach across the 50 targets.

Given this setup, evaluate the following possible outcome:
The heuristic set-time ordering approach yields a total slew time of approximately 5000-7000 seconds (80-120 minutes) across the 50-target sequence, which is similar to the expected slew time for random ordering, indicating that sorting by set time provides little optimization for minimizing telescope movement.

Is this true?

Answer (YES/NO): NO